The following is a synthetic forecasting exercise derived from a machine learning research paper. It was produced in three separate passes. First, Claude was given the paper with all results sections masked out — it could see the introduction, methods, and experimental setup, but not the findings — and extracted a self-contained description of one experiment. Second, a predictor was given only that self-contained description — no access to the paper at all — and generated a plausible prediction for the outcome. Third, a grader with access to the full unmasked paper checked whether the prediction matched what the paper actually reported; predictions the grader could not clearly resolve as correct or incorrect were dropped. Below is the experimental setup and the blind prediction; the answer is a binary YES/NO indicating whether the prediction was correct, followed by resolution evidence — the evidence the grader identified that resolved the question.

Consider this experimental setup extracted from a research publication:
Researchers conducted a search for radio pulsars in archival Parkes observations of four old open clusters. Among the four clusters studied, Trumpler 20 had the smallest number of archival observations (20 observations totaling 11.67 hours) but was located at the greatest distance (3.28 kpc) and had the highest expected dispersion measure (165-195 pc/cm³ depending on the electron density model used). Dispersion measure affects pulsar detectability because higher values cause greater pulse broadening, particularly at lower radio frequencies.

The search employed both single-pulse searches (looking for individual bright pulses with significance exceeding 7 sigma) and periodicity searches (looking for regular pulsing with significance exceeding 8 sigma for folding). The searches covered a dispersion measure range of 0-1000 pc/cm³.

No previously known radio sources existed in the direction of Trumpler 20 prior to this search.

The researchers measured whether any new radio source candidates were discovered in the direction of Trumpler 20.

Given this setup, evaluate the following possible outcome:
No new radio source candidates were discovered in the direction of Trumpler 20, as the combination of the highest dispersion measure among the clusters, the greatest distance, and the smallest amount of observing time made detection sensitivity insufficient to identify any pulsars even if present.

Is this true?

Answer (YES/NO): NO